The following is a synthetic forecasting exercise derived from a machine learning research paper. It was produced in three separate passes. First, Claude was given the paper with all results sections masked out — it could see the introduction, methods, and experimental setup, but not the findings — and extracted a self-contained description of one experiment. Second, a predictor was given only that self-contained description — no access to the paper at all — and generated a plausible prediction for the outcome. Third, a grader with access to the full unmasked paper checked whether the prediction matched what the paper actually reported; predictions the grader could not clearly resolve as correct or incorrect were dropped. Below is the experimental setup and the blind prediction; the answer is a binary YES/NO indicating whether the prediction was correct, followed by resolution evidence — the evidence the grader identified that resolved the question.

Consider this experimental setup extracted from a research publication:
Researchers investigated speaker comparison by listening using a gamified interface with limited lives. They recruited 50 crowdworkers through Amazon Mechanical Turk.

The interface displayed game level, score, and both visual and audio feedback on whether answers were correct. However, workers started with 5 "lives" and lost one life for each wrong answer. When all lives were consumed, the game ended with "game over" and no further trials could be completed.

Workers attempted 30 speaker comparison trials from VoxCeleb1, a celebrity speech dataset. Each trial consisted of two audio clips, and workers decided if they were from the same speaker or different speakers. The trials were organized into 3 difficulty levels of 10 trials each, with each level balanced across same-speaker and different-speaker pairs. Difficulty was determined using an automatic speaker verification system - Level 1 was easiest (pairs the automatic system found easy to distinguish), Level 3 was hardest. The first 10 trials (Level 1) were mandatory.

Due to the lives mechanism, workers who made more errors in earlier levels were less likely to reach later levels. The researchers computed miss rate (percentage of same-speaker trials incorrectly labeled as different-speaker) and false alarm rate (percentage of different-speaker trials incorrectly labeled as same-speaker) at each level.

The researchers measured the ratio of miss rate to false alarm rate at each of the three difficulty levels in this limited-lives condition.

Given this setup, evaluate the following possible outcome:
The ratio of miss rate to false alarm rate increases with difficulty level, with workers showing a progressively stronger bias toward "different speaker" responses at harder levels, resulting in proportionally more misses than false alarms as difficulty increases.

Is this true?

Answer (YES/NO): NO